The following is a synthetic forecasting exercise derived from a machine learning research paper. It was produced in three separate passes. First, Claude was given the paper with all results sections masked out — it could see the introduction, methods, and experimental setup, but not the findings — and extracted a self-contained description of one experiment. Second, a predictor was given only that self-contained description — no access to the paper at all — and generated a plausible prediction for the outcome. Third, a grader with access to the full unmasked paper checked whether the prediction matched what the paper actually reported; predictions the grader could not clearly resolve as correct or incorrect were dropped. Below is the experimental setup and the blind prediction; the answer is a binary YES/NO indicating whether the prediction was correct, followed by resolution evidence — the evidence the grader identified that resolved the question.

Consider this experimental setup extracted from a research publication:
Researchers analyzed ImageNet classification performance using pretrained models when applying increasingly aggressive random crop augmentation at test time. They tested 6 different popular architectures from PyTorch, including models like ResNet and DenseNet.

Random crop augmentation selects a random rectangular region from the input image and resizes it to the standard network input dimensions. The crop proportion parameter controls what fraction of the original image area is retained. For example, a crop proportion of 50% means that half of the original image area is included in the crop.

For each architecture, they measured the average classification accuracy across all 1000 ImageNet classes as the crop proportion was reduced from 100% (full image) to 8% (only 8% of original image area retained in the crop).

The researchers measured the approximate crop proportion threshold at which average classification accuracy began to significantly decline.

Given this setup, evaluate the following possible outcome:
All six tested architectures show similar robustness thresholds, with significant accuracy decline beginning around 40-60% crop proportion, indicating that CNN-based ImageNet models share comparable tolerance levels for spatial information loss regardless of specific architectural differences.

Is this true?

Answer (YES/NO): NO